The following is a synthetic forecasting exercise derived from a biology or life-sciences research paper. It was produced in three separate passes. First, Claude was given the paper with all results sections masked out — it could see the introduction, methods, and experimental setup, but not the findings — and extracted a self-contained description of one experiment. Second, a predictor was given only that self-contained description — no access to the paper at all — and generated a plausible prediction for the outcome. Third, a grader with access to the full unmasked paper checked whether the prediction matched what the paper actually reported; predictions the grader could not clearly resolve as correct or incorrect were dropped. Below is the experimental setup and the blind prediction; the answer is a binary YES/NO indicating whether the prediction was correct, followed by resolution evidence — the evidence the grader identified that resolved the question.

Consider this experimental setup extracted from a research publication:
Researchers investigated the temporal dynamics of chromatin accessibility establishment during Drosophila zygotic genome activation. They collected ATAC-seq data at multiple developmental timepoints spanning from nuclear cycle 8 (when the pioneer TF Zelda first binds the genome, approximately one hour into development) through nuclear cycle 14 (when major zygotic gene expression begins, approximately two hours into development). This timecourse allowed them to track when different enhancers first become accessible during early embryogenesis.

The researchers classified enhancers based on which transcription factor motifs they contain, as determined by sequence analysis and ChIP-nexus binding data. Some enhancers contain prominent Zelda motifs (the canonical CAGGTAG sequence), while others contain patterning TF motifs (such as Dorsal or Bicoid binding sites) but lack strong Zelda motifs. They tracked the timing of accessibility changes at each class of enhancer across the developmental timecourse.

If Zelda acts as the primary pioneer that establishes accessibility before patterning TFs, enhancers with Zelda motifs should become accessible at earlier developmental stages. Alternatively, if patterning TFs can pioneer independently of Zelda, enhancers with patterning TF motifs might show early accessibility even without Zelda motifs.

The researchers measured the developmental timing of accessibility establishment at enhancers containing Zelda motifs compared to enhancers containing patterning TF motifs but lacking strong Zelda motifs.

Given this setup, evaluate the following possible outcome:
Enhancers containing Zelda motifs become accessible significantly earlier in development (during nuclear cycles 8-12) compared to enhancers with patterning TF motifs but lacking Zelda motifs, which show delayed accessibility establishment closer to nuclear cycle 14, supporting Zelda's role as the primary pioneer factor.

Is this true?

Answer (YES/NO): YES